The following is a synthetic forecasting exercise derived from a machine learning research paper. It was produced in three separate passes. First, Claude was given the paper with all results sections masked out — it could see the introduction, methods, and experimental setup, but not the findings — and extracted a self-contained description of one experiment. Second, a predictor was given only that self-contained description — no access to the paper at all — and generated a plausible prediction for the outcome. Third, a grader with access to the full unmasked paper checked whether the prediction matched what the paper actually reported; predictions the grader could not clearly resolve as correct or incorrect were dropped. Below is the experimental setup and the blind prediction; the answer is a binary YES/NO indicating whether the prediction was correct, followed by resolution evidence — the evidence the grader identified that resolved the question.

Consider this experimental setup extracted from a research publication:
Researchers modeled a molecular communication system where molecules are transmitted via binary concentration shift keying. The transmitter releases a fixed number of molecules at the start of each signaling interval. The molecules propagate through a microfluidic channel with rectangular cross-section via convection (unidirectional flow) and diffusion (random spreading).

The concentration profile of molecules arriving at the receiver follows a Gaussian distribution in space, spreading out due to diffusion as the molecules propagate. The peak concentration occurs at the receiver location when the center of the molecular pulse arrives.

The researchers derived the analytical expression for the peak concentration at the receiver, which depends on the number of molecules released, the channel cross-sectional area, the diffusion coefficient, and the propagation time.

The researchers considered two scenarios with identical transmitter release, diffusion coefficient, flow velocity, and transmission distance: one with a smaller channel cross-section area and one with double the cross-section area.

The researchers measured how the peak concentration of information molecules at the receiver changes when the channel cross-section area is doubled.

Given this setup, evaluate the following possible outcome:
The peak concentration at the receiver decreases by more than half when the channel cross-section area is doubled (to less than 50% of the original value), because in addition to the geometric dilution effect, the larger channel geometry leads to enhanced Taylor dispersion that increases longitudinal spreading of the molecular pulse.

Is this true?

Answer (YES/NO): NO